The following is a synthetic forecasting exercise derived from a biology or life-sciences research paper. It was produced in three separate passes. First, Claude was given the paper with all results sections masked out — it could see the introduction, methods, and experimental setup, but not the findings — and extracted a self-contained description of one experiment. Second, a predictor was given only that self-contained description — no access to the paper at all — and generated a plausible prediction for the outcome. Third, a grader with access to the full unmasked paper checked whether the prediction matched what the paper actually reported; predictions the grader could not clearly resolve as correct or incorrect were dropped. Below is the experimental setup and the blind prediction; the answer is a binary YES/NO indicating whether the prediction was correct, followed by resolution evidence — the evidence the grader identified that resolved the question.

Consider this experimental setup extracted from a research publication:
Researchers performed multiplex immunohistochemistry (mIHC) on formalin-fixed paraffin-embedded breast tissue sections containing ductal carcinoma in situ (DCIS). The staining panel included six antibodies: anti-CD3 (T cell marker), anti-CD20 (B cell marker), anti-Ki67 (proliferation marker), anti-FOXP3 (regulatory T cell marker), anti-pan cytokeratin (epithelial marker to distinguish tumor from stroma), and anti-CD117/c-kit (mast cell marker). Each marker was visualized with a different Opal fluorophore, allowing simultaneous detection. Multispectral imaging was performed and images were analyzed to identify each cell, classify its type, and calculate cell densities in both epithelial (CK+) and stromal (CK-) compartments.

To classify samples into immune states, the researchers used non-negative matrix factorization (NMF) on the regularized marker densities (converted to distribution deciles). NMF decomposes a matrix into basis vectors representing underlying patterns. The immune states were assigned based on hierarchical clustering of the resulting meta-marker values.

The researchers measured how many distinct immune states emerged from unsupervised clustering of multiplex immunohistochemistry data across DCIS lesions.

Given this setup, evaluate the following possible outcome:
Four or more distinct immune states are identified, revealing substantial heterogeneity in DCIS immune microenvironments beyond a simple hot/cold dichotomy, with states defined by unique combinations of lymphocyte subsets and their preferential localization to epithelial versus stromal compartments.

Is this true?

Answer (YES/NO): NO